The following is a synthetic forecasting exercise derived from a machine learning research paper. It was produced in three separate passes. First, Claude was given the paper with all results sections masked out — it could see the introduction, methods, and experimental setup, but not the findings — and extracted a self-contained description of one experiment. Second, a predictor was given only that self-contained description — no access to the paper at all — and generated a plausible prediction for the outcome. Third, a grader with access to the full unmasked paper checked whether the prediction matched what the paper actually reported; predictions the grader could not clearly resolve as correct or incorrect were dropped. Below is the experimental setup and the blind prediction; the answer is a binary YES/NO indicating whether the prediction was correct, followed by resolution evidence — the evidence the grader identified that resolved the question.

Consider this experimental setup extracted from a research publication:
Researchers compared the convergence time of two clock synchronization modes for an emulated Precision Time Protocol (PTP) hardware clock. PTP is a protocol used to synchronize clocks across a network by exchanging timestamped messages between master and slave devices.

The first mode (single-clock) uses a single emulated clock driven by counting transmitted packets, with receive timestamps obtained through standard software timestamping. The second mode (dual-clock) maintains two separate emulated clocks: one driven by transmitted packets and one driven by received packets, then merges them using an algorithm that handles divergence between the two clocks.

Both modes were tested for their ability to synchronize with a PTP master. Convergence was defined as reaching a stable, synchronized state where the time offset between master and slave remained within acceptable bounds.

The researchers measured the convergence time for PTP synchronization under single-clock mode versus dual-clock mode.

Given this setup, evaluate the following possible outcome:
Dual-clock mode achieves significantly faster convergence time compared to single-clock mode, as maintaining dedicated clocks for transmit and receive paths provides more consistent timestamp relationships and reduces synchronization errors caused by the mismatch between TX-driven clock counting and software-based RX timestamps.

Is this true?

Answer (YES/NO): NO